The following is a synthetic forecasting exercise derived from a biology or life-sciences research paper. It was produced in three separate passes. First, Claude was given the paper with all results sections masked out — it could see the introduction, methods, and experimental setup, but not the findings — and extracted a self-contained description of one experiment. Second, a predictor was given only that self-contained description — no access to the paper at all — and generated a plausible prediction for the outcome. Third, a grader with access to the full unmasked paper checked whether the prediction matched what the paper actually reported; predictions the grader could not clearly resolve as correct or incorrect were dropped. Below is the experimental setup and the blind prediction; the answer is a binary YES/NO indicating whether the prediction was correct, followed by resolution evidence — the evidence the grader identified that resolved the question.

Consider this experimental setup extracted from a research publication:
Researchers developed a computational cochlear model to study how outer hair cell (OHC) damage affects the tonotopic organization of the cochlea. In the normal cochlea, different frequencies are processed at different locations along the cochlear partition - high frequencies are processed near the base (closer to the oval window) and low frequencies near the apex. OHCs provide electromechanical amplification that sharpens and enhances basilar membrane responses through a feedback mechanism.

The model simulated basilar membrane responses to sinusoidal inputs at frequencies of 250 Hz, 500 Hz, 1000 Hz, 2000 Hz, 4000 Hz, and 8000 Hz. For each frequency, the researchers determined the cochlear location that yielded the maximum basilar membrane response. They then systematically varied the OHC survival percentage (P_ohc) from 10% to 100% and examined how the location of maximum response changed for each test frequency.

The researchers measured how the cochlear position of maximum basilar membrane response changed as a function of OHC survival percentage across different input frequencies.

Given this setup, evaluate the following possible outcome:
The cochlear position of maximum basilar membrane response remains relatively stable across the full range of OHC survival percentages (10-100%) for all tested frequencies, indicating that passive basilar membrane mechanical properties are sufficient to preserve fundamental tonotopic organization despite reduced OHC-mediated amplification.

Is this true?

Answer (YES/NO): NO